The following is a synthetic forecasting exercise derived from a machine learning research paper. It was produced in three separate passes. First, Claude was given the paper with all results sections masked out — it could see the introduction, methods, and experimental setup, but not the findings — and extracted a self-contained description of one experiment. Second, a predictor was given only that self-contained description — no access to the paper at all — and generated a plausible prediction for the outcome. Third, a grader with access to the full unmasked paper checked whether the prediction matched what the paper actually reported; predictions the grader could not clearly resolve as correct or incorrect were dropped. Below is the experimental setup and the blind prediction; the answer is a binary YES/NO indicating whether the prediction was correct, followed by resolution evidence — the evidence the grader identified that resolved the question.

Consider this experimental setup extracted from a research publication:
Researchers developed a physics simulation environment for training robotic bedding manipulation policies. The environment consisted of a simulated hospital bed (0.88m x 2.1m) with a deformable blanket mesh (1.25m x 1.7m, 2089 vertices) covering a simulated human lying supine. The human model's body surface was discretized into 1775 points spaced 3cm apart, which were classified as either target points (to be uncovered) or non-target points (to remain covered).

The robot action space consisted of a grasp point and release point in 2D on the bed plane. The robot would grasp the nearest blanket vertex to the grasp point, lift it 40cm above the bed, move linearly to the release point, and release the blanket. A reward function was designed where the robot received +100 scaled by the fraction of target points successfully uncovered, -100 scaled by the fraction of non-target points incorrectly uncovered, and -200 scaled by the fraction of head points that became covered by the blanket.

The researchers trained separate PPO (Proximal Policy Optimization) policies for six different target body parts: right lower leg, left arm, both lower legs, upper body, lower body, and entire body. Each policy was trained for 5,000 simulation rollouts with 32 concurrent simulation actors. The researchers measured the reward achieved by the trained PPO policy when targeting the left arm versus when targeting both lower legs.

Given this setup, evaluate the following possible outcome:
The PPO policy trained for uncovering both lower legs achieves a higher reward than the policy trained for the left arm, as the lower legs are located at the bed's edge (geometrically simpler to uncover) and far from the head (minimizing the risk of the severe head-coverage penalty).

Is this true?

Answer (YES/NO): YES